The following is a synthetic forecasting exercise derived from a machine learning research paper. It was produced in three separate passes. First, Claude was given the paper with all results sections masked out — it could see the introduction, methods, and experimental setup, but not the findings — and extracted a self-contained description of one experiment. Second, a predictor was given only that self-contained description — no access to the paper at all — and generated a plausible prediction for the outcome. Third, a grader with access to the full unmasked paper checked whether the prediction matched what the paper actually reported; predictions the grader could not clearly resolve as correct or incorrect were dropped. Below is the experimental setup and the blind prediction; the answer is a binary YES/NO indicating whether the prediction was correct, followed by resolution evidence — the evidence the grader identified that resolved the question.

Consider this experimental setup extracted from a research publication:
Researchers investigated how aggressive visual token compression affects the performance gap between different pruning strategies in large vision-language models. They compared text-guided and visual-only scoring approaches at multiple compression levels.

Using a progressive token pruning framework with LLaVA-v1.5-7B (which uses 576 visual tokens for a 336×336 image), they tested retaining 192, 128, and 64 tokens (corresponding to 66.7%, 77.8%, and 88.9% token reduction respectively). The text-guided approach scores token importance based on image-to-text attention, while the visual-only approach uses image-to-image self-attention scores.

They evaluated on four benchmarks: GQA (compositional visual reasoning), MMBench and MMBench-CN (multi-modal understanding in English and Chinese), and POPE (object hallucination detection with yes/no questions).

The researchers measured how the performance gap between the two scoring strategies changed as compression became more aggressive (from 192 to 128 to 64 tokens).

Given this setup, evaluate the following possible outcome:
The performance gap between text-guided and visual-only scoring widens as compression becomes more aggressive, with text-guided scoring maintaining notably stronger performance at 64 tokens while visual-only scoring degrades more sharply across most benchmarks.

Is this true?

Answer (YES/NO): NO